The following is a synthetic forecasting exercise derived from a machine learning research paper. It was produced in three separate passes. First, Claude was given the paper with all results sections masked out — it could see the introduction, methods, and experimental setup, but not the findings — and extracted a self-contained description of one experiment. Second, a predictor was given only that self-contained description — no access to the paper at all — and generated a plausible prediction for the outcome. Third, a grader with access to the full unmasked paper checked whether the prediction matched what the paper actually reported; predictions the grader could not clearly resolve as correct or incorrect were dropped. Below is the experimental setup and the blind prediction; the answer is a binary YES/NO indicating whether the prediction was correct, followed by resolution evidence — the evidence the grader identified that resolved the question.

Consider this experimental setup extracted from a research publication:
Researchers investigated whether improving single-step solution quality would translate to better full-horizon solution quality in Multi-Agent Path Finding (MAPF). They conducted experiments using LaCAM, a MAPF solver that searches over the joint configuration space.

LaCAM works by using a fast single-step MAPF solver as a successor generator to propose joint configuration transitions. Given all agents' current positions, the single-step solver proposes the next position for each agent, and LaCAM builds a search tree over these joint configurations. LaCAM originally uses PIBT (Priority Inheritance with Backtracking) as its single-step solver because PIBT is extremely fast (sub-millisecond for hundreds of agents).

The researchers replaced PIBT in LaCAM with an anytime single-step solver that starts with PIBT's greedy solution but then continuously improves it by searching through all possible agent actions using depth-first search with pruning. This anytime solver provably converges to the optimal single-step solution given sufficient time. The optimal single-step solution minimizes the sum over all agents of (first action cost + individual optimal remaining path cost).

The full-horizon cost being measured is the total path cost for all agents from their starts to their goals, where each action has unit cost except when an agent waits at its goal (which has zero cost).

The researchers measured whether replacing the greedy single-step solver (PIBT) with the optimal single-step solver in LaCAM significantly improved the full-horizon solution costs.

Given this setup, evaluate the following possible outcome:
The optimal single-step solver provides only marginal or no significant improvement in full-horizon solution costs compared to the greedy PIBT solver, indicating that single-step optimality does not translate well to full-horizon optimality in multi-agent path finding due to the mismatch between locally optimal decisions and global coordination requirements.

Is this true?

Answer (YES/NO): YES